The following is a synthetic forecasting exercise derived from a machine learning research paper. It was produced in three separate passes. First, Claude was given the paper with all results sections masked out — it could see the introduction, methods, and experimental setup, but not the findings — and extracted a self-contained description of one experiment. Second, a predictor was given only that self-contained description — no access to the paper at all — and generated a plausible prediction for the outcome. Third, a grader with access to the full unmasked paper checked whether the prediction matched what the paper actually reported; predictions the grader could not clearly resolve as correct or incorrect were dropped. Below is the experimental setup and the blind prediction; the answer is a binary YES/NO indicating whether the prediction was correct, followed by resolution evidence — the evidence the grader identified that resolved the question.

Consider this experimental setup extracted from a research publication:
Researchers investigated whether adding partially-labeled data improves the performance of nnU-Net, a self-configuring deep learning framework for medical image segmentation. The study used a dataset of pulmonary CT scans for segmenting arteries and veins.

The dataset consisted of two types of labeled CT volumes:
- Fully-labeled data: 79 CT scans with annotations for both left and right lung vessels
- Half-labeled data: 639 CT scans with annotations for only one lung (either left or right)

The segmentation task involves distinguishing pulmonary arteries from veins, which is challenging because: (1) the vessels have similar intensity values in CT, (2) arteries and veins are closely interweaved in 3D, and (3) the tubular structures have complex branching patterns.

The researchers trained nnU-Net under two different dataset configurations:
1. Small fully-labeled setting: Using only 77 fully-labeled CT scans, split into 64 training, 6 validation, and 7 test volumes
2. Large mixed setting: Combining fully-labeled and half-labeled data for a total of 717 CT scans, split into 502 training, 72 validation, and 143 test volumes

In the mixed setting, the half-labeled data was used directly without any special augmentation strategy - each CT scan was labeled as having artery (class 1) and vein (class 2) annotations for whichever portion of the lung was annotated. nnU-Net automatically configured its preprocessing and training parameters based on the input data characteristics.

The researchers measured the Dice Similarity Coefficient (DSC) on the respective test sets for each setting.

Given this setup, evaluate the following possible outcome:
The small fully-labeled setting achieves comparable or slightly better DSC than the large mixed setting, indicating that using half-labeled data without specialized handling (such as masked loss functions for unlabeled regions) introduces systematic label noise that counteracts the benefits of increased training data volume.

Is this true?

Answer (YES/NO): NO